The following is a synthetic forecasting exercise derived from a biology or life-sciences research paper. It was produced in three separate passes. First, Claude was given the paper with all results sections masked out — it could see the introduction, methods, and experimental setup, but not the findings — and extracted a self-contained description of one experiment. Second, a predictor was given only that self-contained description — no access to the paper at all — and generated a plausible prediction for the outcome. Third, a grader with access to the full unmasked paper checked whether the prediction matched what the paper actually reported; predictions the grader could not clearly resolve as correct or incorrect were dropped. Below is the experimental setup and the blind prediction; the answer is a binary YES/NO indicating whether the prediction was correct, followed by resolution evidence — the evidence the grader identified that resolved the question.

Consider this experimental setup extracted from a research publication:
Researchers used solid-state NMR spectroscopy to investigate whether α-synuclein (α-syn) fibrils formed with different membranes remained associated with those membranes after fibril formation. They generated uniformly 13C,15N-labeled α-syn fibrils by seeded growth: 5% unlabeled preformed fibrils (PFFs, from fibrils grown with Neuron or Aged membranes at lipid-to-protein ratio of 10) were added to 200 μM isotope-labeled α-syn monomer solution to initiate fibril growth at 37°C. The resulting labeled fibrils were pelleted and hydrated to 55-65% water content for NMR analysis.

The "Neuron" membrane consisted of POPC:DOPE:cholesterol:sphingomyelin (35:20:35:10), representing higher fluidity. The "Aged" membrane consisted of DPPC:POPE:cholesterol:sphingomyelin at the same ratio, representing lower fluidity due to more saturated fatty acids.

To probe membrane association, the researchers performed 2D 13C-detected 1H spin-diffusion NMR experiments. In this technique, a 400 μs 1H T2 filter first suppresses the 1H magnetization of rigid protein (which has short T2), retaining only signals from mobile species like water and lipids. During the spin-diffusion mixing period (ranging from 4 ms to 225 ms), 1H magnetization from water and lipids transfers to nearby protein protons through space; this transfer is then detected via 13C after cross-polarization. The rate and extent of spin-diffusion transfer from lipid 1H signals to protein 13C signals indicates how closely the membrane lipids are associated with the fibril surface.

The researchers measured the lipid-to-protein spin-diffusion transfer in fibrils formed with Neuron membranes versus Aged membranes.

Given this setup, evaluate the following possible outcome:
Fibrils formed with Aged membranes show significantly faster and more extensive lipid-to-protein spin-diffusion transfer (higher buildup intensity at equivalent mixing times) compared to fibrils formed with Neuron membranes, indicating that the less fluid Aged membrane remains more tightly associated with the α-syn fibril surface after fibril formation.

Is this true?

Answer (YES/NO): NO